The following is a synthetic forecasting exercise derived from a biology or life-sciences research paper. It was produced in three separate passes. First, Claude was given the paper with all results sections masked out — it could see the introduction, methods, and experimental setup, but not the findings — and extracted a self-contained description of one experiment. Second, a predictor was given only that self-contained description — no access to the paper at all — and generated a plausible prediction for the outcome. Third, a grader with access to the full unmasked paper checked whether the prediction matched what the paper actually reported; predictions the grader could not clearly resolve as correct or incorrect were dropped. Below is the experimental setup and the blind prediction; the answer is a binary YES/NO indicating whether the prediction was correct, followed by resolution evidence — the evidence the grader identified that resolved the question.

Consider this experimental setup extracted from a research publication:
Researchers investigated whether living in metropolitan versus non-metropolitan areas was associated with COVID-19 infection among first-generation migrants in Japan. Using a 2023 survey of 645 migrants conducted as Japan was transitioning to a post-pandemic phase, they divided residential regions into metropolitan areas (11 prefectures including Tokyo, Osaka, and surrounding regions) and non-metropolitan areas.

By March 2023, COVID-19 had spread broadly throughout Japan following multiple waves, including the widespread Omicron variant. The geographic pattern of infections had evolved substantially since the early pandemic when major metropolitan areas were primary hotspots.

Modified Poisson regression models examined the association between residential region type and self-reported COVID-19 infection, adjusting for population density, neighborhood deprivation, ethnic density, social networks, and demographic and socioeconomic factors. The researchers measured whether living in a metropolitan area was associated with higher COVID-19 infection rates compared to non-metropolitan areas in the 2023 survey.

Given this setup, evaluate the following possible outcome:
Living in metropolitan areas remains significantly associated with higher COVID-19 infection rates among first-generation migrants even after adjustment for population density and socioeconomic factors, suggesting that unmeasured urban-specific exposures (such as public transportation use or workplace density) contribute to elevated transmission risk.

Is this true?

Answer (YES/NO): NO